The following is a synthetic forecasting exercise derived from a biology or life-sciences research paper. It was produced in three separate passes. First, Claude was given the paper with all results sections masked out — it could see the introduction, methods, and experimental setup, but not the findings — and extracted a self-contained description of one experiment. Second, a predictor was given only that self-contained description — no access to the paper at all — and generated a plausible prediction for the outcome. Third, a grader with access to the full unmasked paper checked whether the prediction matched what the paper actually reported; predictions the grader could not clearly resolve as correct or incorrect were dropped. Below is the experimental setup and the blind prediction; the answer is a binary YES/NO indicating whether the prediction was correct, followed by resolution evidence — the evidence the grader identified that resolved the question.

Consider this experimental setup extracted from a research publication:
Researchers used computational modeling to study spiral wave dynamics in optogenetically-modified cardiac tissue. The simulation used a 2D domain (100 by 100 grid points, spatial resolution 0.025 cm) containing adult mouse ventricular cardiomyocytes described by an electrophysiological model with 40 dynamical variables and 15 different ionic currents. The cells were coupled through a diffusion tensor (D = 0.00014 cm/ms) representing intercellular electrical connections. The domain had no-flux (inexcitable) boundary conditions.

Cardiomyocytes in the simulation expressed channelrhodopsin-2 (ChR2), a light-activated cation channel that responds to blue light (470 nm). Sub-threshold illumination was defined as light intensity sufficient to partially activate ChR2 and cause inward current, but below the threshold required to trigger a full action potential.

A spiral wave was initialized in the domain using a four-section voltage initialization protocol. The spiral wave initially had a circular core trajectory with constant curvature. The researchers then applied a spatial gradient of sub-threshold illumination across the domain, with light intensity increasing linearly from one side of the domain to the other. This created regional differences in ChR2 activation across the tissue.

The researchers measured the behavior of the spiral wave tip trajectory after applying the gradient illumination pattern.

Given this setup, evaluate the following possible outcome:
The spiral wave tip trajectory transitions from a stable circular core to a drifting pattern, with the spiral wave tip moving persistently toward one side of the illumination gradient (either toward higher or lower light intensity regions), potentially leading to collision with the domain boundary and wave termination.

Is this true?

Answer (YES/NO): YES